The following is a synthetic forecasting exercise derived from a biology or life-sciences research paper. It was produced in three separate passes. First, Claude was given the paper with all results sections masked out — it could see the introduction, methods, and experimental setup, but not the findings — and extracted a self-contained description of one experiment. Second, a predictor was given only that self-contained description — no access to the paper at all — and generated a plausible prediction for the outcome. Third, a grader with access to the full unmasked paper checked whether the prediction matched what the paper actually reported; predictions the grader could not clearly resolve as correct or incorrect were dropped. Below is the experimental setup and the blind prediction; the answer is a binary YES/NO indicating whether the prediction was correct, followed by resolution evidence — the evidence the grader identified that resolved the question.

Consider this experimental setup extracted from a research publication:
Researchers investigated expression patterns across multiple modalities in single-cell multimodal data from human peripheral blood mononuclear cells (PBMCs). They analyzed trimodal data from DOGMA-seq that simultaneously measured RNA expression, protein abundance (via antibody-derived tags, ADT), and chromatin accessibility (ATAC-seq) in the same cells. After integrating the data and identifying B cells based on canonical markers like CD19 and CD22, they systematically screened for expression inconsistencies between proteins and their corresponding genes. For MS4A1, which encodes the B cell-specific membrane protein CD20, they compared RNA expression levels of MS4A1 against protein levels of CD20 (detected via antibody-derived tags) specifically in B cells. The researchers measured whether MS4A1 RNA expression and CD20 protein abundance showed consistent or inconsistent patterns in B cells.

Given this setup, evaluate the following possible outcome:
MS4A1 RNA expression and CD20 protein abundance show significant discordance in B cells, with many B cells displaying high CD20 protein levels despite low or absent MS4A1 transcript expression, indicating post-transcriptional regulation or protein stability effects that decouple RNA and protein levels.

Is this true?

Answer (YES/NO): NO